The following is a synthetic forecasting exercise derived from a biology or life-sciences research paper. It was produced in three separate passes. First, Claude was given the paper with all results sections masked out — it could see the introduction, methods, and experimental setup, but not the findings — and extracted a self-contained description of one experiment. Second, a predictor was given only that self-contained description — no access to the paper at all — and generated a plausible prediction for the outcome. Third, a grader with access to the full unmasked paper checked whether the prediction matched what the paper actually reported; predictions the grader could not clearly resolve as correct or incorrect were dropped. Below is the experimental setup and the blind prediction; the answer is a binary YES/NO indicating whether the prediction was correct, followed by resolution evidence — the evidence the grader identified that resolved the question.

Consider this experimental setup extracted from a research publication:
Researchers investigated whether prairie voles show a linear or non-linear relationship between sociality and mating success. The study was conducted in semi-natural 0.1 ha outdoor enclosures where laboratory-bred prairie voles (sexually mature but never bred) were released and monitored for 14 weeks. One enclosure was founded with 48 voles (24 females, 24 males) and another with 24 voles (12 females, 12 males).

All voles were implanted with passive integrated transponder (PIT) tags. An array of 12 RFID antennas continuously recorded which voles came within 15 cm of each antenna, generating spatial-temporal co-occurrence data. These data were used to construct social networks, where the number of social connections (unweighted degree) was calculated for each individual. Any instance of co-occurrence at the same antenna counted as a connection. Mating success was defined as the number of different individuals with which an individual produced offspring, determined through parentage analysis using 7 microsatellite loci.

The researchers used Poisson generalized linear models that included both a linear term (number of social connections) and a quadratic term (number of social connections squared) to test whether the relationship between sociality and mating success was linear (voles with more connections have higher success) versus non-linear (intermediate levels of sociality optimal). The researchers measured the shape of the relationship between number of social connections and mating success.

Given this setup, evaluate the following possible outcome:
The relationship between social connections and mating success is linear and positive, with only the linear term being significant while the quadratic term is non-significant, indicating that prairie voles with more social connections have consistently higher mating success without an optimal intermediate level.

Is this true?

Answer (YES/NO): NO